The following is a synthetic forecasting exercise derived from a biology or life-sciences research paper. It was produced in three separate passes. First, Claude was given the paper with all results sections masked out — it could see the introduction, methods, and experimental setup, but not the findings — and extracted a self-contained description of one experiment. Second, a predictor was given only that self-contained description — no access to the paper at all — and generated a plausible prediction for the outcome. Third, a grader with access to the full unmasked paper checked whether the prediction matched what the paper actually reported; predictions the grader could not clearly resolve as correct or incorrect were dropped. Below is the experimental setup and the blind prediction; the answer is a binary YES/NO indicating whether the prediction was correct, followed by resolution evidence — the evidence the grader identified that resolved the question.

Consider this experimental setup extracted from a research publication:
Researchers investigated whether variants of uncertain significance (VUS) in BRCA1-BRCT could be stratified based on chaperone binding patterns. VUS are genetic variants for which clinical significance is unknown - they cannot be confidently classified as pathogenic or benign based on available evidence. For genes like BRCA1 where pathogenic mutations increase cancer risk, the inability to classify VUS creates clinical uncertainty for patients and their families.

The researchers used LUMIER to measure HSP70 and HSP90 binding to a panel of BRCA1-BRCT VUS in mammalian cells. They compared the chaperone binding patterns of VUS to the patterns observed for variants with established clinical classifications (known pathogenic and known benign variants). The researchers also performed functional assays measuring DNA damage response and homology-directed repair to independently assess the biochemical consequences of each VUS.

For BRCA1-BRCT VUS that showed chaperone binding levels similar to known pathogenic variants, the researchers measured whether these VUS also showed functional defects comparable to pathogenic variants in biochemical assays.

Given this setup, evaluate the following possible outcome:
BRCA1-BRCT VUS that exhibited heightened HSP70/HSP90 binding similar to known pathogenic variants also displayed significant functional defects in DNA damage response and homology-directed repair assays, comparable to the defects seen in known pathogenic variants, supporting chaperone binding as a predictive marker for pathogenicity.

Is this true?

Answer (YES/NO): YES